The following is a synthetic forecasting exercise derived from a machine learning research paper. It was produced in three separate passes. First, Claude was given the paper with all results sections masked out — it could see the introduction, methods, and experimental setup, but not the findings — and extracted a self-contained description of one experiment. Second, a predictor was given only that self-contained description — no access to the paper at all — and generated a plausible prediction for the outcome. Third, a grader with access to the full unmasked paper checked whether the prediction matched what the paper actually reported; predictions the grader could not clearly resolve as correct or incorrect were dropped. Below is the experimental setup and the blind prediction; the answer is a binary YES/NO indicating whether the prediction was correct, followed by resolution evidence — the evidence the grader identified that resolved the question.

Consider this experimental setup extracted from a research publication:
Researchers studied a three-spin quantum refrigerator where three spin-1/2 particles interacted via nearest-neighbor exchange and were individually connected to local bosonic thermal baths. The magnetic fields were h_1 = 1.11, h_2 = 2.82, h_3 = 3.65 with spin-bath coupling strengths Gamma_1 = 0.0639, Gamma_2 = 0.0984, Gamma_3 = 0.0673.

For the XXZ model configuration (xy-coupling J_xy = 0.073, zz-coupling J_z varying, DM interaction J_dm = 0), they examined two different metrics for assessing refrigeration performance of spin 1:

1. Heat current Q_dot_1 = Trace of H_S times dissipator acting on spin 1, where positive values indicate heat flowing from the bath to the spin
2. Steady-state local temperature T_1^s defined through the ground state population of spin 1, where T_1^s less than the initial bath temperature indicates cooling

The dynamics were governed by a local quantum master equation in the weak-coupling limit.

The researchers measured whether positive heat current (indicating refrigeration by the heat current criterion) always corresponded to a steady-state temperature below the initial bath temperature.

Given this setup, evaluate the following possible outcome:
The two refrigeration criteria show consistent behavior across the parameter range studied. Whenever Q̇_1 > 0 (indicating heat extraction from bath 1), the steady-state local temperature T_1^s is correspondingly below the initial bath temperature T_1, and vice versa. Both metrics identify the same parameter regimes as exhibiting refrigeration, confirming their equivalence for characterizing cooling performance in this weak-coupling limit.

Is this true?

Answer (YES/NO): NO